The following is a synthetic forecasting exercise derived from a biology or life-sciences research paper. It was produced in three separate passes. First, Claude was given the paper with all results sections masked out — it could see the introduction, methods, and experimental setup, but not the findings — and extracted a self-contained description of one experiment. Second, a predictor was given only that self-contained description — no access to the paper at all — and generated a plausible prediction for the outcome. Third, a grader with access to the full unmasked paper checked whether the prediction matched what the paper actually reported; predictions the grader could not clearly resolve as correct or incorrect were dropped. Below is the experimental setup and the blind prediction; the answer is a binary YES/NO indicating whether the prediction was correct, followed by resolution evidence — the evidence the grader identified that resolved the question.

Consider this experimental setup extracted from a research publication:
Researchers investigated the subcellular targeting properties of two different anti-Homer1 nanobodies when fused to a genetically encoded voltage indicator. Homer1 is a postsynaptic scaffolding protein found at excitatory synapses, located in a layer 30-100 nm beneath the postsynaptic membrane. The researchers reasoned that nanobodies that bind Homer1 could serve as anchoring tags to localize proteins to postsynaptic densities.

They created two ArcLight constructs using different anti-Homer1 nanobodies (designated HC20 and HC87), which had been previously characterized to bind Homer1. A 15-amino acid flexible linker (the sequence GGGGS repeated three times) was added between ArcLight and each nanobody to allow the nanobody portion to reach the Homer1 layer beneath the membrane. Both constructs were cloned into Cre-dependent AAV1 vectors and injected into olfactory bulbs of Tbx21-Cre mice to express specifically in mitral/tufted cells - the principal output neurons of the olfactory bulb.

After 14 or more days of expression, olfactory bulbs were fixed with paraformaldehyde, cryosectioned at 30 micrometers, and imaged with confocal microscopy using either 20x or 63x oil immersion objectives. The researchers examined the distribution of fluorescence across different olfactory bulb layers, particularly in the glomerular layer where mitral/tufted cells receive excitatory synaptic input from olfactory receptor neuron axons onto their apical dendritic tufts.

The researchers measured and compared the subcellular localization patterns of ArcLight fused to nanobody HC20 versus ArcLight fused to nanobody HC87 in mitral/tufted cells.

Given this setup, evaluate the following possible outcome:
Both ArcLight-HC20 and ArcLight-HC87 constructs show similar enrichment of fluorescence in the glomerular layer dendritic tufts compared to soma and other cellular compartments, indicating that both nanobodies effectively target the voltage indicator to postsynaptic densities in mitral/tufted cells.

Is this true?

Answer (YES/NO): NO